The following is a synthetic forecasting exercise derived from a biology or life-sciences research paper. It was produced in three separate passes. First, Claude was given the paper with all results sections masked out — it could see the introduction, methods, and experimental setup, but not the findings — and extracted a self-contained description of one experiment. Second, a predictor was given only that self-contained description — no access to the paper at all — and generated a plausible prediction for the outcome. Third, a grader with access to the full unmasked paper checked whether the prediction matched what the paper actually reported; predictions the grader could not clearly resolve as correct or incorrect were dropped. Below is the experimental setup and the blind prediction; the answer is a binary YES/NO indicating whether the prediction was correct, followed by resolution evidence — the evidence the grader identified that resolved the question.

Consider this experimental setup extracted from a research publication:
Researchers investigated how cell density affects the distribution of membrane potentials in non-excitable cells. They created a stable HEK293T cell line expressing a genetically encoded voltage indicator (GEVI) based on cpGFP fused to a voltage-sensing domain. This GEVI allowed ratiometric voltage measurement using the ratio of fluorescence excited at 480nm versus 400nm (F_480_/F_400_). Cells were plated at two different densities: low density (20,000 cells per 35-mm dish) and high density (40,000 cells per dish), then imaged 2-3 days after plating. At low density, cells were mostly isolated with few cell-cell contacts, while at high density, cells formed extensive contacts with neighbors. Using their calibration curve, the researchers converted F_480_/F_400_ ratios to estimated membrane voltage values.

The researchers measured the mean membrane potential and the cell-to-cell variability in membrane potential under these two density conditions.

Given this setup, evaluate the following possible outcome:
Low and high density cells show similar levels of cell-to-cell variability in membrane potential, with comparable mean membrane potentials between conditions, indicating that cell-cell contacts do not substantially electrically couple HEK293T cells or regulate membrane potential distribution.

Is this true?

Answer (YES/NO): NO